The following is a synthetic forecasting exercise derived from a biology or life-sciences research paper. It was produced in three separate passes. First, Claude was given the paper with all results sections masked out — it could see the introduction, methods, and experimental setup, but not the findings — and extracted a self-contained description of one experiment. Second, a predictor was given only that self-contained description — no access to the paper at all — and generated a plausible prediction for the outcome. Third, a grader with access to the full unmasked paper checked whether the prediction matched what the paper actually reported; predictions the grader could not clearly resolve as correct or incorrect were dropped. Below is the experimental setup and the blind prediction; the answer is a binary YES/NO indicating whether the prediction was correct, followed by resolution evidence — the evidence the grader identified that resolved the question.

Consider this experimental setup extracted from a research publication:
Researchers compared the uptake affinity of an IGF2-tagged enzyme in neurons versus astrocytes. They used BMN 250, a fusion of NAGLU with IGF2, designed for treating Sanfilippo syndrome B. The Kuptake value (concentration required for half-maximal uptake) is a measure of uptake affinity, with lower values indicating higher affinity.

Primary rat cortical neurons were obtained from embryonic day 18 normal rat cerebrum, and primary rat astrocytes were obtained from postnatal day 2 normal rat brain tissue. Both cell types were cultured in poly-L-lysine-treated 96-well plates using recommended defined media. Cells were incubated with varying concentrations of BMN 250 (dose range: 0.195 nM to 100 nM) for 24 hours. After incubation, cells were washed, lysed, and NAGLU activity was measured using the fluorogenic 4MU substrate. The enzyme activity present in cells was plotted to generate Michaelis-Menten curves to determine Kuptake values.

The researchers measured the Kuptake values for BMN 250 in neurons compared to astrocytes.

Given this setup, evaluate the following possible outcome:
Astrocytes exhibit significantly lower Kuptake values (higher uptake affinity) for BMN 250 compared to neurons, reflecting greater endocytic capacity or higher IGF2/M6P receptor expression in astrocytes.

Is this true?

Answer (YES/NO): YES